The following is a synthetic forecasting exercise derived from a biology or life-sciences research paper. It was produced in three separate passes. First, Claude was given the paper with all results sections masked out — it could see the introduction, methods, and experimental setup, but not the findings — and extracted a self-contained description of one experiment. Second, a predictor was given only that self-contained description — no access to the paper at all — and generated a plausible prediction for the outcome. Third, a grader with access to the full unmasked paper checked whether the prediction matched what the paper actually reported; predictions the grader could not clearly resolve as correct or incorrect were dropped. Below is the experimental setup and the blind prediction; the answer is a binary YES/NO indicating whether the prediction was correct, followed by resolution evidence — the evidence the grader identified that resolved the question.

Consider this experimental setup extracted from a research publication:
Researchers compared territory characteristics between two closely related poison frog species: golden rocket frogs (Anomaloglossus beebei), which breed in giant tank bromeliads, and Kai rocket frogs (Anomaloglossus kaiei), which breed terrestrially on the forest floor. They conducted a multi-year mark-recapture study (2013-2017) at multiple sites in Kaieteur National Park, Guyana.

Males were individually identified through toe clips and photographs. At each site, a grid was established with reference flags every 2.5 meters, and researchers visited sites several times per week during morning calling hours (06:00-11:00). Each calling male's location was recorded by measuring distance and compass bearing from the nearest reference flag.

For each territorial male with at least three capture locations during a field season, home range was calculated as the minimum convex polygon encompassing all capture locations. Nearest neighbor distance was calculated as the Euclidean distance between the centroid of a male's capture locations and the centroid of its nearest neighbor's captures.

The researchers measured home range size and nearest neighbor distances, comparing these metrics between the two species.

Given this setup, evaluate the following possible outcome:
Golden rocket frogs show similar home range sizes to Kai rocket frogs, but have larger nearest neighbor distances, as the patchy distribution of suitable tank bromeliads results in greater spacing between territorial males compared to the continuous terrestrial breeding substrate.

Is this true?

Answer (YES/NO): NO